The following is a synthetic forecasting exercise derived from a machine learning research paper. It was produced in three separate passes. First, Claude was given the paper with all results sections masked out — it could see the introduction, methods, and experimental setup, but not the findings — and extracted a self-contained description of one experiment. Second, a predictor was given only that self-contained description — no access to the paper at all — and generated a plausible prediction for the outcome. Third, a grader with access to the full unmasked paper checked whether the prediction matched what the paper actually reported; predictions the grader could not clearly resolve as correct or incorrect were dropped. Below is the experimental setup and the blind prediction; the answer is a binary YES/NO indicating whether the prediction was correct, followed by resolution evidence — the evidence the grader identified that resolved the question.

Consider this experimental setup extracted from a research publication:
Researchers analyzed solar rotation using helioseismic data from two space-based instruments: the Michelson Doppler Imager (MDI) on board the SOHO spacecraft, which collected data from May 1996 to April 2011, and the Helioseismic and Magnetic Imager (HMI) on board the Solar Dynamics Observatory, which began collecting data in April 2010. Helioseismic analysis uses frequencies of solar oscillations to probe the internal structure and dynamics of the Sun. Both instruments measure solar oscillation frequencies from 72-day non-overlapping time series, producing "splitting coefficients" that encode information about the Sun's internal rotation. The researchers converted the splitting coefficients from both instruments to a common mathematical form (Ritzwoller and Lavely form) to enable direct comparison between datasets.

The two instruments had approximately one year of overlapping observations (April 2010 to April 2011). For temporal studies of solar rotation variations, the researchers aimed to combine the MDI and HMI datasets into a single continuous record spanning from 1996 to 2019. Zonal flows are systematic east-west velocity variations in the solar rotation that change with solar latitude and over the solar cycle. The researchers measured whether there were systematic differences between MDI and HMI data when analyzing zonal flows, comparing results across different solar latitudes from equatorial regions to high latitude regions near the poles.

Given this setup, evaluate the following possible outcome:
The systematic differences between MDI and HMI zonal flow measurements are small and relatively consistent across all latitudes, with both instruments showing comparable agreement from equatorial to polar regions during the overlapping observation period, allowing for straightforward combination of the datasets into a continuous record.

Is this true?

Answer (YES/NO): NO